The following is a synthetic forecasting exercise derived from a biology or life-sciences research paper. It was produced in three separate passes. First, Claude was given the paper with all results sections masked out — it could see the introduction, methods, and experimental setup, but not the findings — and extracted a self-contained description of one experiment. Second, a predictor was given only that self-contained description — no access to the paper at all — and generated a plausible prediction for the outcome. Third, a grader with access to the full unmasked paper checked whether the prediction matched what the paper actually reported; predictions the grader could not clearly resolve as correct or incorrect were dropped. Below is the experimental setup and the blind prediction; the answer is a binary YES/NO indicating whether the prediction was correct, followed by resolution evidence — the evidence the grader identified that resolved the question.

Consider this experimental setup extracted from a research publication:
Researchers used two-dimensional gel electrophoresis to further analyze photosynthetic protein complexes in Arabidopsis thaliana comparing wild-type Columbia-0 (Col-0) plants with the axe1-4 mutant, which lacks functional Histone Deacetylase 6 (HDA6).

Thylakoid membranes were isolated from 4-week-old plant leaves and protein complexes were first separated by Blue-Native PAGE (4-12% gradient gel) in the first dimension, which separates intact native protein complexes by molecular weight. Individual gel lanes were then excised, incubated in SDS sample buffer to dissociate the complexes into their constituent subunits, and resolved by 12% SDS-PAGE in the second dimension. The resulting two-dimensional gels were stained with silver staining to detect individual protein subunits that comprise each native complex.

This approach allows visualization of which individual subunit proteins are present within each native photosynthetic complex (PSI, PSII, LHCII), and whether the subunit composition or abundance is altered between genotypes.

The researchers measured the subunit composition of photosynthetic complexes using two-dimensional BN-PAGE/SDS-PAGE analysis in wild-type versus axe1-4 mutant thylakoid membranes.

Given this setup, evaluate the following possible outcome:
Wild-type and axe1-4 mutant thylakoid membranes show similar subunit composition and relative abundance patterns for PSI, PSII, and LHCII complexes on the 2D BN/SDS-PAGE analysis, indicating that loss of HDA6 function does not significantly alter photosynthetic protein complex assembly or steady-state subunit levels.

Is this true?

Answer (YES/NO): NO